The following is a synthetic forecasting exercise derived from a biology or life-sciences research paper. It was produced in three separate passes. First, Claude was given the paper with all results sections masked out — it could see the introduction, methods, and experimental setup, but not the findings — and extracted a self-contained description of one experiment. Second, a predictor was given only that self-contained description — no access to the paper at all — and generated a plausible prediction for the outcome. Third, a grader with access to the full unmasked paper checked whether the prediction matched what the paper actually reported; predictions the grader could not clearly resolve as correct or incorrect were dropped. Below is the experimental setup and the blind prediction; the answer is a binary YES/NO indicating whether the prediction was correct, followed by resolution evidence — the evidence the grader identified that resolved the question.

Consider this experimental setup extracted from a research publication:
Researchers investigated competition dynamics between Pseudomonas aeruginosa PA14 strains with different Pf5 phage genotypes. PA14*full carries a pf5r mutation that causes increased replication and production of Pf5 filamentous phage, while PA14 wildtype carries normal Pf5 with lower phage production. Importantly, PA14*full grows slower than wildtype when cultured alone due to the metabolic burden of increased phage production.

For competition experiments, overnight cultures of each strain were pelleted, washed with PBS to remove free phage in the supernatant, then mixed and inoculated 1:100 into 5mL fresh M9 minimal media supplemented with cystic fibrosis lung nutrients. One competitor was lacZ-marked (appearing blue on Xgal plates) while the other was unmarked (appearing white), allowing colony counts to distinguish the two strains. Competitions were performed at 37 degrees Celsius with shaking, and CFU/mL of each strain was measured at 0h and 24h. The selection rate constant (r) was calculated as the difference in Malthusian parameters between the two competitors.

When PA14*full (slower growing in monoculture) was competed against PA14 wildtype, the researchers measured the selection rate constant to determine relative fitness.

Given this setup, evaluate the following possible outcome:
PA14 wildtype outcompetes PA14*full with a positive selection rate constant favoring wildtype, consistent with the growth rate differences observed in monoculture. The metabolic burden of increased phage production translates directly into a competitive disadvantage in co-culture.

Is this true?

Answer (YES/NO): NO